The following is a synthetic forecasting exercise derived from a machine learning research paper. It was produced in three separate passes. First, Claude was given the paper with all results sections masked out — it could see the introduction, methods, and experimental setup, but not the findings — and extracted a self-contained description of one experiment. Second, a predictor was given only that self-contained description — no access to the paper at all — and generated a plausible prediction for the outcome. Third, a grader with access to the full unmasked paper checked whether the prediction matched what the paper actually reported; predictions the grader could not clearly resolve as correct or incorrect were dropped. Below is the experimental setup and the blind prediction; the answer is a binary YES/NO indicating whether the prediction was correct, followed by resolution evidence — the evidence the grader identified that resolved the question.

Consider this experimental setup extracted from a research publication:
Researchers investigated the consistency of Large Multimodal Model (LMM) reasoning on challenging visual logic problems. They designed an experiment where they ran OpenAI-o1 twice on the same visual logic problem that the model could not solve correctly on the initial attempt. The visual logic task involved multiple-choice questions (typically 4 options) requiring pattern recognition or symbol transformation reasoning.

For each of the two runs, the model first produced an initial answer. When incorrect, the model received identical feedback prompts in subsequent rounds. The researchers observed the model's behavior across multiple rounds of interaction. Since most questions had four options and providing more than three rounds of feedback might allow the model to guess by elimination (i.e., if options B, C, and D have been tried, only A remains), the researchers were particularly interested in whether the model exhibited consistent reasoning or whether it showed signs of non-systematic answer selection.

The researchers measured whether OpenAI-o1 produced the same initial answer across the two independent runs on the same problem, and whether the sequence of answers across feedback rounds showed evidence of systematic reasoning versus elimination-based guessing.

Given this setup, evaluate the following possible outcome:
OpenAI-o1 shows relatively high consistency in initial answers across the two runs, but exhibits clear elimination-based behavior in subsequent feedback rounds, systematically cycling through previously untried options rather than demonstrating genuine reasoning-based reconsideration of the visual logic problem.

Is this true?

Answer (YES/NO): NO